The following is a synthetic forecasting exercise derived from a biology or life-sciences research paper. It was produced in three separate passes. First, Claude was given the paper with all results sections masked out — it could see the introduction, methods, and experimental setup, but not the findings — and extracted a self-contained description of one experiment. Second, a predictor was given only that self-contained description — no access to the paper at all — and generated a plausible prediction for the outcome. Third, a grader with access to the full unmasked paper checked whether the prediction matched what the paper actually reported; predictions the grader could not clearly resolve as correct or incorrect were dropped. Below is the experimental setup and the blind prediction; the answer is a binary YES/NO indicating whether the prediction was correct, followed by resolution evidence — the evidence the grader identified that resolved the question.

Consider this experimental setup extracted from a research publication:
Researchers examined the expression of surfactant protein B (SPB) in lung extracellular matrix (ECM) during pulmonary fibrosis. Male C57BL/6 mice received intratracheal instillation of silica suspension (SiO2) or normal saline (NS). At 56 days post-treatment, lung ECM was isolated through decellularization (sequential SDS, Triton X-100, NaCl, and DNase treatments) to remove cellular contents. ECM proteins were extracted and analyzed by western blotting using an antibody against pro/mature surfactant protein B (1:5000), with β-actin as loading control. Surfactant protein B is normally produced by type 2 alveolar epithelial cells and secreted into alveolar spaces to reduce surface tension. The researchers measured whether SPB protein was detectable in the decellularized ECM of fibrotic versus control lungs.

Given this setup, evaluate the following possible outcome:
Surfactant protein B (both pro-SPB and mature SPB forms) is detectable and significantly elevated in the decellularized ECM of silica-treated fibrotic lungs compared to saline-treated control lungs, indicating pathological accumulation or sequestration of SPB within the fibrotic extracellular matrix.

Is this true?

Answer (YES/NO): YES